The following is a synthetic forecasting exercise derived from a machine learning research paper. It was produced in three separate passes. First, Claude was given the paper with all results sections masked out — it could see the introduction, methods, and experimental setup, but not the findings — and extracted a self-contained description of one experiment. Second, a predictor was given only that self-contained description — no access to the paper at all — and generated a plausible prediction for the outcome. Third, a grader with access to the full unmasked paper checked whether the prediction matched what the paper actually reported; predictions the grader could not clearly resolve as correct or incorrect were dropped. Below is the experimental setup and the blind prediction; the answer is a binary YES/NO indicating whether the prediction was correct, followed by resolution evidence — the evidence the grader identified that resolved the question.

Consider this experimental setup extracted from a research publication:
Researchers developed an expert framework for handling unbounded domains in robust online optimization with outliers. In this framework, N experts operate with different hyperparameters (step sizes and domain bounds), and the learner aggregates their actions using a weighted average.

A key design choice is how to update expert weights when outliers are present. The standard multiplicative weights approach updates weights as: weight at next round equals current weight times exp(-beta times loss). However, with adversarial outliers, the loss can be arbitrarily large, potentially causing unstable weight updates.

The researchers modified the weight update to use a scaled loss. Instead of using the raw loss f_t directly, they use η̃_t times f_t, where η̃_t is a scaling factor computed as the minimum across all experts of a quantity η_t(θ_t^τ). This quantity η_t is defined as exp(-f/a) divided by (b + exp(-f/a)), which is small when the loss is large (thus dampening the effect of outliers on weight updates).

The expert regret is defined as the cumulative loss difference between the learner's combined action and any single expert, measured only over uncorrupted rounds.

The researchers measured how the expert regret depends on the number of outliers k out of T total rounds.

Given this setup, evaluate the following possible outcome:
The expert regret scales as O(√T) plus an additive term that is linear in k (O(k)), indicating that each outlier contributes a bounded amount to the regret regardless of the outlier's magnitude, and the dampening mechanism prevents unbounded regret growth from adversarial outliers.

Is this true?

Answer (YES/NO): NO